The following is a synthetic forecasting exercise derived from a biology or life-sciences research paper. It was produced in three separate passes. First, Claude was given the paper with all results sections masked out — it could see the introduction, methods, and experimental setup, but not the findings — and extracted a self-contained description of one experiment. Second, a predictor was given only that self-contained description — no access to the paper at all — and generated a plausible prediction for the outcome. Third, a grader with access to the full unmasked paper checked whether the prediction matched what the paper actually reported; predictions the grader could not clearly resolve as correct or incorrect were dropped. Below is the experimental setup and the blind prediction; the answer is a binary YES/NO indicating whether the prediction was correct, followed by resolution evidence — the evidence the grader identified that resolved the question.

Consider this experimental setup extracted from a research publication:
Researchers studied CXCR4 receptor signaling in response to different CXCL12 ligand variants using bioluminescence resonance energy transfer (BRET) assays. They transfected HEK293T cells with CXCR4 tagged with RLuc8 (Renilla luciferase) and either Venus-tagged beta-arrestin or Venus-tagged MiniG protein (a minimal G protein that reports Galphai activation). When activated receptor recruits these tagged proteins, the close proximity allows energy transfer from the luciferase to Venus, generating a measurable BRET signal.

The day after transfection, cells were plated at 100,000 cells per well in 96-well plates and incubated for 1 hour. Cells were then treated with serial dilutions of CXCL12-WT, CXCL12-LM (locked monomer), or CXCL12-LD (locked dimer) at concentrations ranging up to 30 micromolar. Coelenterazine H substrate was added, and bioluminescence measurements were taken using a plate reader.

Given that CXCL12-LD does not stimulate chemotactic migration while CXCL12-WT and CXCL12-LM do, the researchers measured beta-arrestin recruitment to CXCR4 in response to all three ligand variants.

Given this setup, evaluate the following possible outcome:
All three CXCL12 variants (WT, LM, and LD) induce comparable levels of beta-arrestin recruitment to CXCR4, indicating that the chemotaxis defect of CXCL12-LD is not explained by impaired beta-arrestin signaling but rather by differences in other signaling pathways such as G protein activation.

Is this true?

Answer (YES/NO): NO